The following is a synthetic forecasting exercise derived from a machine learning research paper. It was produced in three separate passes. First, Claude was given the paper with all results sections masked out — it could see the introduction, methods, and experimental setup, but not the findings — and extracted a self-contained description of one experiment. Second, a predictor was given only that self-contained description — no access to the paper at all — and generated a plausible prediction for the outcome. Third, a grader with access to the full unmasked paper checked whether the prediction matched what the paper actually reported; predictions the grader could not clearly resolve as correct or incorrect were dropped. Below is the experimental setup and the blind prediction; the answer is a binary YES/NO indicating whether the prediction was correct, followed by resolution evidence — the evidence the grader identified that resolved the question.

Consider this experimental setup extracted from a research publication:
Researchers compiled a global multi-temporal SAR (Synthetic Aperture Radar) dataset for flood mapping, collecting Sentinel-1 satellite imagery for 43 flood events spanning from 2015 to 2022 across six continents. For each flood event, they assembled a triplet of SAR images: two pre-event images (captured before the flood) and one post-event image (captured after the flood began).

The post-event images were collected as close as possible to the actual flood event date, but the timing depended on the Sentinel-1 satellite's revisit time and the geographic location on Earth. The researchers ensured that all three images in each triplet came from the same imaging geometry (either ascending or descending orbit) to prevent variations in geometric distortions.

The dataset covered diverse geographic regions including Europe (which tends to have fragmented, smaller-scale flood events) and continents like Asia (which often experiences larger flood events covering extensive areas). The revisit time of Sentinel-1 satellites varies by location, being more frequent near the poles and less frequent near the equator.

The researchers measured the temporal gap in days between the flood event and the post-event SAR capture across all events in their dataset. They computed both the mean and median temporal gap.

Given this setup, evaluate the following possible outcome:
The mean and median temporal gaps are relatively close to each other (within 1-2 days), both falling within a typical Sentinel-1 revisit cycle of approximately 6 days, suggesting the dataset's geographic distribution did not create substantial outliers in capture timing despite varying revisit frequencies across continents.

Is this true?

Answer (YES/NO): NO